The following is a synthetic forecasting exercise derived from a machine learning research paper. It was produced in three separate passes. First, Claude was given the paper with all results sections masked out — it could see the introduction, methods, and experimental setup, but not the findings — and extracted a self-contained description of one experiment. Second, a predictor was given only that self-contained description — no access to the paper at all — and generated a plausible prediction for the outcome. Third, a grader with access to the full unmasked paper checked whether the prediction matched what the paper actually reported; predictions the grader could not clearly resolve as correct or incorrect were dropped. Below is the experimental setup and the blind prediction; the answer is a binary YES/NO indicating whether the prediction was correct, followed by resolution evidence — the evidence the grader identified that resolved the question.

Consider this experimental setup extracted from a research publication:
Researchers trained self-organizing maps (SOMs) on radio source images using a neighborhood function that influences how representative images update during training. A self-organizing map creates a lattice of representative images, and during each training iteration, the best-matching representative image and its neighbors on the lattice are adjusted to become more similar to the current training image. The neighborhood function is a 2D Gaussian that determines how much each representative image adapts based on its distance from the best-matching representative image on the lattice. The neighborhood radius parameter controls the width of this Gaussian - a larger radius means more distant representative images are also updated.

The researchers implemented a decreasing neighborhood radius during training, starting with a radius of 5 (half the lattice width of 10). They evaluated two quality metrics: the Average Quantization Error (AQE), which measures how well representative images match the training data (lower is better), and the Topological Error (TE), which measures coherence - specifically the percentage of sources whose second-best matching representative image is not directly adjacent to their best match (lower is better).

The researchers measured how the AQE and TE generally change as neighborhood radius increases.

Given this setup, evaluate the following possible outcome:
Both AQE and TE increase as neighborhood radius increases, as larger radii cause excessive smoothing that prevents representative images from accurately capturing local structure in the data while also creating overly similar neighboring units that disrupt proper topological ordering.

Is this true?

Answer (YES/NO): NO